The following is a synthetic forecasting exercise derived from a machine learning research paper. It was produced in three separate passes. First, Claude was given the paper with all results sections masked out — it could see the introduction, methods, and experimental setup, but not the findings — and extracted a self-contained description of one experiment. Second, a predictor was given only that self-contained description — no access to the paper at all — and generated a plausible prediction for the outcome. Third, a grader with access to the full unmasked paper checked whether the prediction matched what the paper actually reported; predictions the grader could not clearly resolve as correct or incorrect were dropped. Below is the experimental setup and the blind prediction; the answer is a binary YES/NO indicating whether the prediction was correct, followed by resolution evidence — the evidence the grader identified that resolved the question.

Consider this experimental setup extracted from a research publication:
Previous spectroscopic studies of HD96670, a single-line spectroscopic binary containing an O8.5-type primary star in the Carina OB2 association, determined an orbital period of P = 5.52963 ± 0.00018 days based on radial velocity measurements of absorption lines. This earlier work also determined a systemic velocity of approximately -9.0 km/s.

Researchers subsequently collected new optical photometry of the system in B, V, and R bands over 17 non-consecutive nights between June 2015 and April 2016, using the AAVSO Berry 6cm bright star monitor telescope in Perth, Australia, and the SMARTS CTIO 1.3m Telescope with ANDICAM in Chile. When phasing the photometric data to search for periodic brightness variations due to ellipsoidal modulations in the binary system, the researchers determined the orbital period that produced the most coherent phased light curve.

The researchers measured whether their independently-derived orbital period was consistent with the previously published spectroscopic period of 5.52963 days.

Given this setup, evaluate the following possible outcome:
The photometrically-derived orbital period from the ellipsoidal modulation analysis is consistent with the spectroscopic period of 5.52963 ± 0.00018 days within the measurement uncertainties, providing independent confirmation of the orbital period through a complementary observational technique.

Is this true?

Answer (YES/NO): NO